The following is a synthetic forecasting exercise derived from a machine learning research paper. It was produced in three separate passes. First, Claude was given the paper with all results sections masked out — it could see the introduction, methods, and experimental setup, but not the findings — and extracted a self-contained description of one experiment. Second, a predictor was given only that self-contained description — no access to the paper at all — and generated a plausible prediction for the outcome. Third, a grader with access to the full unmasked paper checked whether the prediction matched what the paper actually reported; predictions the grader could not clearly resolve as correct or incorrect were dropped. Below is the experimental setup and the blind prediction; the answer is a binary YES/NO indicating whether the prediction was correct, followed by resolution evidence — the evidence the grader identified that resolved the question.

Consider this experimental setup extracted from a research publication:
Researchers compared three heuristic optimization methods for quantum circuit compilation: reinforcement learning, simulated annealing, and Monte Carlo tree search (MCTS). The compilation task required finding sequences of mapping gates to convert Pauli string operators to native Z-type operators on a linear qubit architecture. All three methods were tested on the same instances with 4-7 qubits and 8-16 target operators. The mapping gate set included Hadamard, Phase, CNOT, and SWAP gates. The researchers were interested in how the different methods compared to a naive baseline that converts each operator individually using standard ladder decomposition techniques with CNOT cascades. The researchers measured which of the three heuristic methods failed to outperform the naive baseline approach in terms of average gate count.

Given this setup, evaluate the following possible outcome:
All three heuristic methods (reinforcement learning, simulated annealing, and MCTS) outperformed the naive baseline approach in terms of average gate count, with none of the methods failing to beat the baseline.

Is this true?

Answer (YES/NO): NO